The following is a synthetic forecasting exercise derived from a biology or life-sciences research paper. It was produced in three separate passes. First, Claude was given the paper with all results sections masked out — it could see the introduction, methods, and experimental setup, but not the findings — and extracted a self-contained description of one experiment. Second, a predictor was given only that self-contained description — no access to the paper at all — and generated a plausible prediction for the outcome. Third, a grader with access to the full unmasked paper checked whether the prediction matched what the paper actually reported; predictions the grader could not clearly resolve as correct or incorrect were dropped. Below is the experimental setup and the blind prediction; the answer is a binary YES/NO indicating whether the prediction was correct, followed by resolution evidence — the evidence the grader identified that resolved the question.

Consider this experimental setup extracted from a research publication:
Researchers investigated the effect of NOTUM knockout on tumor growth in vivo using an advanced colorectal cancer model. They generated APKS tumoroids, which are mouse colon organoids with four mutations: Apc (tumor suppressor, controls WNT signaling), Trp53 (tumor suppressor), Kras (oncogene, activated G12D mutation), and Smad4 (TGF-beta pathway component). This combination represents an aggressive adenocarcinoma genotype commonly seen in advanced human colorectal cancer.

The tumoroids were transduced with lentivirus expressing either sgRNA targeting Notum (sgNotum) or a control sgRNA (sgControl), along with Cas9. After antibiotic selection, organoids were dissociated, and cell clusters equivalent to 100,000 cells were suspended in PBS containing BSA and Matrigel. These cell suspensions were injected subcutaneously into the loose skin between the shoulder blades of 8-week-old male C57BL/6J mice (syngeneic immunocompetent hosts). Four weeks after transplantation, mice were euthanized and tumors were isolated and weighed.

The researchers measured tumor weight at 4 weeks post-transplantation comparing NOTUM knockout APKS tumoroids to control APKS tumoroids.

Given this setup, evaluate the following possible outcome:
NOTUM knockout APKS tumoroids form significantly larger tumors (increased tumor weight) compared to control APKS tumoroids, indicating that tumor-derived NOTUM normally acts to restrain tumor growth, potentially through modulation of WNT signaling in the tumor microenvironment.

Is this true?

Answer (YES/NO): NO